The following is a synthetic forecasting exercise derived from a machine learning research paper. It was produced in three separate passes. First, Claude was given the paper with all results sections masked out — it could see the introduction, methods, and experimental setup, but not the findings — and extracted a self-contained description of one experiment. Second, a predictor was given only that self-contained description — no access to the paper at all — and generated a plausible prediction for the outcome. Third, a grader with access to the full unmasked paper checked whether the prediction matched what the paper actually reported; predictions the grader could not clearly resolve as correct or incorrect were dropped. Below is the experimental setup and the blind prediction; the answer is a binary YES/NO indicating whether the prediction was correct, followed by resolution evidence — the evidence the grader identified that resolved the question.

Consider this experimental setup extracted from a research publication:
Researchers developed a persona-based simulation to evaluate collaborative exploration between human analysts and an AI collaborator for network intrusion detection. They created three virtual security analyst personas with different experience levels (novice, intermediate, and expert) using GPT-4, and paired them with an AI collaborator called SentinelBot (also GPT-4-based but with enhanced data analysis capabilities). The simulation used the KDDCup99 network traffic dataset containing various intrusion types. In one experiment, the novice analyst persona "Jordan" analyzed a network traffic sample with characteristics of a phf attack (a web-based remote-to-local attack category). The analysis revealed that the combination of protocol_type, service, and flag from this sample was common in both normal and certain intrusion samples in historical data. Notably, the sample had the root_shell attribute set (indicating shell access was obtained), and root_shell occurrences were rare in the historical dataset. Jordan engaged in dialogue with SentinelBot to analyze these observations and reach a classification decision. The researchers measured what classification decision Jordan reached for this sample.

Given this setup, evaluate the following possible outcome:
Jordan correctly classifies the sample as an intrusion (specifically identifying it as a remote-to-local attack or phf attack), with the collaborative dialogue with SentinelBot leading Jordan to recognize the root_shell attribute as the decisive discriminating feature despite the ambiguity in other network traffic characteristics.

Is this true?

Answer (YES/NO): NO